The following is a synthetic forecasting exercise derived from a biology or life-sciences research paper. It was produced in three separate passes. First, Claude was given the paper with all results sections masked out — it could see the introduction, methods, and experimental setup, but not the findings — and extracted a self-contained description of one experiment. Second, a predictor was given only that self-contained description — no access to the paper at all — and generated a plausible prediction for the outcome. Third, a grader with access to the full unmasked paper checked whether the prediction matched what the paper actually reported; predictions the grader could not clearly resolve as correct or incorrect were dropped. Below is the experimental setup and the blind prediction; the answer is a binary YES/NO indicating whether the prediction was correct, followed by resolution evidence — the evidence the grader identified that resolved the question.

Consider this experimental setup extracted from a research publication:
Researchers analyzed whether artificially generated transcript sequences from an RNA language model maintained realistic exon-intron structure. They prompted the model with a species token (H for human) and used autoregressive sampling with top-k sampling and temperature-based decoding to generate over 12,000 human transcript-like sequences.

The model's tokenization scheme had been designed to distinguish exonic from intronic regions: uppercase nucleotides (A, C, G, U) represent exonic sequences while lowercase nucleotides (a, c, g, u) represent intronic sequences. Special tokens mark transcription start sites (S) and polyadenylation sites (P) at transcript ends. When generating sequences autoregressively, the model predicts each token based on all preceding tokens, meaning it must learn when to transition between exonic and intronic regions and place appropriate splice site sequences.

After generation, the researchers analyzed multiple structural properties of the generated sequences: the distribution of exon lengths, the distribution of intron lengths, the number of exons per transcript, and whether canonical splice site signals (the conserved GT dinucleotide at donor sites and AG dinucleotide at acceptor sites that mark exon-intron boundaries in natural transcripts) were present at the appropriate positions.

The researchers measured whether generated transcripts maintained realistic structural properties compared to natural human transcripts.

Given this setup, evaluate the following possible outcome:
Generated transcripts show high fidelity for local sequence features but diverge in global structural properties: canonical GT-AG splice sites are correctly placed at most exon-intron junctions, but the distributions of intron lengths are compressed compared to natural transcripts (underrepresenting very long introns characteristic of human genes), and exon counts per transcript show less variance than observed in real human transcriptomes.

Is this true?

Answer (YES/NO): NO